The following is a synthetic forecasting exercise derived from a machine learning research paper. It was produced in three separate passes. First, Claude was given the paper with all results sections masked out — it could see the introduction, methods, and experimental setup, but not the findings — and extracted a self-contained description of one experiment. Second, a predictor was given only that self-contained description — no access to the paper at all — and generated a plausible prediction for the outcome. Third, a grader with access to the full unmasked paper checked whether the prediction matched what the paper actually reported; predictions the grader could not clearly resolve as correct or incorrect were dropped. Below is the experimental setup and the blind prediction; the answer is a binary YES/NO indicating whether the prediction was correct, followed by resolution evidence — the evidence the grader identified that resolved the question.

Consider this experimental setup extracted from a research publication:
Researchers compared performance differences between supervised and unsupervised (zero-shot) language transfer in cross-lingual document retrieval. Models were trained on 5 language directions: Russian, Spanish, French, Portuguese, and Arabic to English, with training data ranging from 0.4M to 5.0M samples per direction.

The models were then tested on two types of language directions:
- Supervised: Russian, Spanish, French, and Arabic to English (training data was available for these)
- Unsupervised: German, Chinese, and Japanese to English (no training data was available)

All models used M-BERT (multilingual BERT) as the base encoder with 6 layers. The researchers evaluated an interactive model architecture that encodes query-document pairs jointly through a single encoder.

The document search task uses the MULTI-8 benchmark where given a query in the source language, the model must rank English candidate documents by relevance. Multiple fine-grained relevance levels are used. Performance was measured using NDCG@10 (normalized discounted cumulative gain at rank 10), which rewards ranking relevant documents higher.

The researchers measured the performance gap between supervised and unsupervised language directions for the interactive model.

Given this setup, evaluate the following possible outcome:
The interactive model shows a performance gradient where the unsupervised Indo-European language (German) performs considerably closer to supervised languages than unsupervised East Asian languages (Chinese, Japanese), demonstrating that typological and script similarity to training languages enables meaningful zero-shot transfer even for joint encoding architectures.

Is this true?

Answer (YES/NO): NO